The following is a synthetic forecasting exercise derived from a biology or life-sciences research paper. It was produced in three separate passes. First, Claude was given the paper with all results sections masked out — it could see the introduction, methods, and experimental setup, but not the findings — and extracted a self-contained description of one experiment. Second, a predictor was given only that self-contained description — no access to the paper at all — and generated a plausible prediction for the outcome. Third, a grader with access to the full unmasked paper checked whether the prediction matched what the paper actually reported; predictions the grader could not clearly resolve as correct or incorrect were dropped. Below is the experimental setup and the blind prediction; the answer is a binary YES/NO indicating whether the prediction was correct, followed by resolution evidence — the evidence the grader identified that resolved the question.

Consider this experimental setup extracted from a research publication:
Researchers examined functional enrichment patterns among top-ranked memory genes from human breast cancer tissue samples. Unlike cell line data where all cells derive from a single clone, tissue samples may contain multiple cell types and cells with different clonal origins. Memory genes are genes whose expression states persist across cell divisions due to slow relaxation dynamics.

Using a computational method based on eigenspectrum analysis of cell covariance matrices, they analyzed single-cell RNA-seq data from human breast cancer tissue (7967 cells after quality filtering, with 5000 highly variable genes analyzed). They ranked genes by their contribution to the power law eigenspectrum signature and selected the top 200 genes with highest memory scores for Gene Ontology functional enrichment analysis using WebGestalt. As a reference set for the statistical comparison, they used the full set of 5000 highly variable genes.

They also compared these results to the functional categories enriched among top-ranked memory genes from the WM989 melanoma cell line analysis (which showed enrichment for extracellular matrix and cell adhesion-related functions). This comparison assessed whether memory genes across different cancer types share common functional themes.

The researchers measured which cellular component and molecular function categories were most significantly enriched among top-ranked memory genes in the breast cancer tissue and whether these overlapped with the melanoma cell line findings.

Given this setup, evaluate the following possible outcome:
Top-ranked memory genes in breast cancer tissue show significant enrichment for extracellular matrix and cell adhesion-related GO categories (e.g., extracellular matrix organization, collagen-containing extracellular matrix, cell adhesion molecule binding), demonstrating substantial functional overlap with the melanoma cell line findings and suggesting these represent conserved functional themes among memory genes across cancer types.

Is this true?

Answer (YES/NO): YES